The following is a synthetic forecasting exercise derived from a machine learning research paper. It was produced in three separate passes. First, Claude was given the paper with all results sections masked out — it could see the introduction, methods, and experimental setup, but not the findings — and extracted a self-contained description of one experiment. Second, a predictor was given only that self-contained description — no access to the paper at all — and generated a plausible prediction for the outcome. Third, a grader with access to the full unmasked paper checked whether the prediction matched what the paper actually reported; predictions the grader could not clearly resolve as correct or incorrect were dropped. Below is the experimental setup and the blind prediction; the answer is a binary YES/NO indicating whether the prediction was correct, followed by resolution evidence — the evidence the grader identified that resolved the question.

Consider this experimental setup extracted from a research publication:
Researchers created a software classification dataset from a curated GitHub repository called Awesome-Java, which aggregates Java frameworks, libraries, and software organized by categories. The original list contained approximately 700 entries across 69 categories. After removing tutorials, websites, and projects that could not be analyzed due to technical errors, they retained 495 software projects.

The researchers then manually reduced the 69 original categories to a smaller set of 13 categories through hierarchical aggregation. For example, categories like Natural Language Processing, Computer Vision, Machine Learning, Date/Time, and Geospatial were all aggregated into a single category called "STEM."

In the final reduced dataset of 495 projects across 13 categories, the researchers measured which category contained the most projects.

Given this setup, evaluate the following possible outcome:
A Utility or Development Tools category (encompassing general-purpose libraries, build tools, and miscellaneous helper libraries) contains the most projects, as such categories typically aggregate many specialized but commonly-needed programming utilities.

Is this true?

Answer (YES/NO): YES